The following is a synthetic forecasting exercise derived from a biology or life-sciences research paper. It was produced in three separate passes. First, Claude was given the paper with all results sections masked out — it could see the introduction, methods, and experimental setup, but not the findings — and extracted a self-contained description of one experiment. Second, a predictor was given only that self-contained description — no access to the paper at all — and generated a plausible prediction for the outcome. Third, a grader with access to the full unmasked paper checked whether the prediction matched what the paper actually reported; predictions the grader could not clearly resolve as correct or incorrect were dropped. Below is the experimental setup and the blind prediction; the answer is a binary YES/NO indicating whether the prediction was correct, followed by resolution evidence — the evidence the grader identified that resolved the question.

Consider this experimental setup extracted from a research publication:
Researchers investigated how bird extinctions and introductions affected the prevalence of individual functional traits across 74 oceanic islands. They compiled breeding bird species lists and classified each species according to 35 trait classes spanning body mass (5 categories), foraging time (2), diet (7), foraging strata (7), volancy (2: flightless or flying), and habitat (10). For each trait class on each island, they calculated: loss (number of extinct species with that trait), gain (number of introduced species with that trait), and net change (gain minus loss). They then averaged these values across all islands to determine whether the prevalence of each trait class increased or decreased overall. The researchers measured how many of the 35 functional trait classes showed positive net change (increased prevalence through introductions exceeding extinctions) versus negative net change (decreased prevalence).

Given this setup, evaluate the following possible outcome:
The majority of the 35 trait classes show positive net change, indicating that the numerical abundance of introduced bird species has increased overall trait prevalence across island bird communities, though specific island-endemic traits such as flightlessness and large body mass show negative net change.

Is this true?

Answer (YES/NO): NO